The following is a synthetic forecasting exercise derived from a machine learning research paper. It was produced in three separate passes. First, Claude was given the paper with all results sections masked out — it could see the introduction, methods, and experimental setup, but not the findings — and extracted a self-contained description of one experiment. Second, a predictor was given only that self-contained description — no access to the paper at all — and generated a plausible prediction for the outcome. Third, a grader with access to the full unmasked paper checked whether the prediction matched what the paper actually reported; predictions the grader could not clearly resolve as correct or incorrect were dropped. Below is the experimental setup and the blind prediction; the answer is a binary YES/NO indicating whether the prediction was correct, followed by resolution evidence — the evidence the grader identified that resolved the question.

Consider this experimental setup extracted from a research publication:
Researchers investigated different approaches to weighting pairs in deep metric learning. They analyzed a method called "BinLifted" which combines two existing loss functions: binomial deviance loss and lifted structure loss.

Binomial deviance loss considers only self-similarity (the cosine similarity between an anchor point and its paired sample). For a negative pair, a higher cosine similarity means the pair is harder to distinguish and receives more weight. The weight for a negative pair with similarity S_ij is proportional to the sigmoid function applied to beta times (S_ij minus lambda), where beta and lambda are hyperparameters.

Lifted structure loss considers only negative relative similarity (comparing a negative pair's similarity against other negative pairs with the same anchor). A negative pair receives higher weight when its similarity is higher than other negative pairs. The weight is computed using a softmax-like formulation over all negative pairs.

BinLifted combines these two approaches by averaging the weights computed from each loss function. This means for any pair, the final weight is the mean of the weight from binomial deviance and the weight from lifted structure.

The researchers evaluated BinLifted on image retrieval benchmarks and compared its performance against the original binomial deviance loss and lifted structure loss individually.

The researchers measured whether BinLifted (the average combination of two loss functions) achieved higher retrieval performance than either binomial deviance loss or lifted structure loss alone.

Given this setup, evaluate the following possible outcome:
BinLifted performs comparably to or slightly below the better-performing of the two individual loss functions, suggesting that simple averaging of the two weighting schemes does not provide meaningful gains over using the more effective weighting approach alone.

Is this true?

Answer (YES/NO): YES